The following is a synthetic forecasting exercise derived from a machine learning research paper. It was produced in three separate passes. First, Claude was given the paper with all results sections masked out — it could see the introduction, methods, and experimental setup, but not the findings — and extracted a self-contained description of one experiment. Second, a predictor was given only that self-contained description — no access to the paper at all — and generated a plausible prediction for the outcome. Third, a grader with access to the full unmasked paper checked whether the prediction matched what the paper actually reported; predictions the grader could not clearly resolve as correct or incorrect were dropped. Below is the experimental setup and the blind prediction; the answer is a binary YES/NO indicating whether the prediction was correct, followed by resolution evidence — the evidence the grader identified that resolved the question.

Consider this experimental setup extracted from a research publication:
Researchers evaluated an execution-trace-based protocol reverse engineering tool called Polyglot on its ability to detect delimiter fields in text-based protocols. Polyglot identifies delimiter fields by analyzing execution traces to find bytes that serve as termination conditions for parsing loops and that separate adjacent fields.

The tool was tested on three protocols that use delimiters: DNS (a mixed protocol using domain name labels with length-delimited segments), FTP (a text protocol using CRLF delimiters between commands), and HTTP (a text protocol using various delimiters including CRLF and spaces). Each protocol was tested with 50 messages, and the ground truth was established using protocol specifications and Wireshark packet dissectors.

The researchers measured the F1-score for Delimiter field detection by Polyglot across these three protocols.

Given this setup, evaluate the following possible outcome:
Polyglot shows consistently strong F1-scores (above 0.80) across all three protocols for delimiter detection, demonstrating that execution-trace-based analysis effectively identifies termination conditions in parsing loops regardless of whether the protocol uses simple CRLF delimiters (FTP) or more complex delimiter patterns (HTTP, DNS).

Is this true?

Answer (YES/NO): NO